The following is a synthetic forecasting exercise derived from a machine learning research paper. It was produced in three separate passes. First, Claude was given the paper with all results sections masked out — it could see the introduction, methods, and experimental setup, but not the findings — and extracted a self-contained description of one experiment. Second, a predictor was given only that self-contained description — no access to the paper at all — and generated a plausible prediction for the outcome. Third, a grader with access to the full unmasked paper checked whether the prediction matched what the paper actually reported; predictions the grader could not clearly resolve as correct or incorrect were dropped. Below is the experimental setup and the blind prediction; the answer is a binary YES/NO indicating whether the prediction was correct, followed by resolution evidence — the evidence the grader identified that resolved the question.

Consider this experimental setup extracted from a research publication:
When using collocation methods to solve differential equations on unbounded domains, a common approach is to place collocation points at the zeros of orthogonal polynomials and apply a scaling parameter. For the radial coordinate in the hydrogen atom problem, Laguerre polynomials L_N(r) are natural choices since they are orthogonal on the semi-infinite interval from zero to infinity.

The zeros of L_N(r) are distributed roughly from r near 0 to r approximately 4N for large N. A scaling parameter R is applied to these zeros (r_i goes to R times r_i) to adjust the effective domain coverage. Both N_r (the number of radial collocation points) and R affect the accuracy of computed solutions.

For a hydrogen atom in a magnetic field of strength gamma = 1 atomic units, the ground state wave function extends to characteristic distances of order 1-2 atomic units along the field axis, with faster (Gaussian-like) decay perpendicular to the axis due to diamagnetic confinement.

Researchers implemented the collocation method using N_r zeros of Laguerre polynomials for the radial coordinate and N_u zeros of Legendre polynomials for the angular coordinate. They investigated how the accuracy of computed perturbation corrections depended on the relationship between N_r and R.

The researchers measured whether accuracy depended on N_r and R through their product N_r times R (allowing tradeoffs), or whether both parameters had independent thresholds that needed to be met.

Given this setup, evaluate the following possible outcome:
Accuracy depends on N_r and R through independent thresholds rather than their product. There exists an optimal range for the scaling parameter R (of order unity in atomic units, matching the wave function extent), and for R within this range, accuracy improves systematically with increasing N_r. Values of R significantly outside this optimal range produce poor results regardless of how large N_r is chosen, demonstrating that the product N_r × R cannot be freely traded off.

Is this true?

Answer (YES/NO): YES